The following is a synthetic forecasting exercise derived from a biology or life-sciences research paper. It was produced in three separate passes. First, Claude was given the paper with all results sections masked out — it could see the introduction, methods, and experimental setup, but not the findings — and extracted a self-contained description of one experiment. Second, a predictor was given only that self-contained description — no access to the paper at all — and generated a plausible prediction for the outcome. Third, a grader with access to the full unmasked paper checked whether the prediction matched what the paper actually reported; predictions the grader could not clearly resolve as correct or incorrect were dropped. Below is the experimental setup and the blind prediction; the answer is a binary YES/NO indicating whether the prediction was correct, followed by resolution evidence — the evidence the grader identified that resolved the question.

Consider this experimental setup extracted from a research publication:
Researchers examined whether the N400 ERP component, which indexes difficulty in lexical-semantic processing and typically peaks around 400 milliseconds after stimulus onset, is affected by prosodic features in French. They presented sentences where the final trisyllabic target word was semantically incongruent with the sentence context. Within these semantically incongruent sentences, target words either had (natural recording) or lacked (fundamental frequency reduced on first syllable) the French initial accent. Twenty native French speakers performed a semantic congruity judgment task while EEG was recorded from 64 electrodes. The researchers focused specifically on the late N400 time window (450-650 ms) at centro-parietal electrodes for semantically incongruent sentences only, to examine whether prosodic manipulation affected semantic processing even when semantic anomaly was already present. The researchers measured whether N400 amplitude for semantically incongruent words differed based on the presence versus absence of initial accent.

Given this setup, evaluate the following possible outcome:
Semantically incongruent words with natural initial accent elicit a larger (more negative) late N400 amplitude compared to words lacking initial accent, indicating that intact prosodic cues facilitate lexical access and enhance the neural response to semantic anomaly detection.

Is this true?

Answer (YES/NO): NO